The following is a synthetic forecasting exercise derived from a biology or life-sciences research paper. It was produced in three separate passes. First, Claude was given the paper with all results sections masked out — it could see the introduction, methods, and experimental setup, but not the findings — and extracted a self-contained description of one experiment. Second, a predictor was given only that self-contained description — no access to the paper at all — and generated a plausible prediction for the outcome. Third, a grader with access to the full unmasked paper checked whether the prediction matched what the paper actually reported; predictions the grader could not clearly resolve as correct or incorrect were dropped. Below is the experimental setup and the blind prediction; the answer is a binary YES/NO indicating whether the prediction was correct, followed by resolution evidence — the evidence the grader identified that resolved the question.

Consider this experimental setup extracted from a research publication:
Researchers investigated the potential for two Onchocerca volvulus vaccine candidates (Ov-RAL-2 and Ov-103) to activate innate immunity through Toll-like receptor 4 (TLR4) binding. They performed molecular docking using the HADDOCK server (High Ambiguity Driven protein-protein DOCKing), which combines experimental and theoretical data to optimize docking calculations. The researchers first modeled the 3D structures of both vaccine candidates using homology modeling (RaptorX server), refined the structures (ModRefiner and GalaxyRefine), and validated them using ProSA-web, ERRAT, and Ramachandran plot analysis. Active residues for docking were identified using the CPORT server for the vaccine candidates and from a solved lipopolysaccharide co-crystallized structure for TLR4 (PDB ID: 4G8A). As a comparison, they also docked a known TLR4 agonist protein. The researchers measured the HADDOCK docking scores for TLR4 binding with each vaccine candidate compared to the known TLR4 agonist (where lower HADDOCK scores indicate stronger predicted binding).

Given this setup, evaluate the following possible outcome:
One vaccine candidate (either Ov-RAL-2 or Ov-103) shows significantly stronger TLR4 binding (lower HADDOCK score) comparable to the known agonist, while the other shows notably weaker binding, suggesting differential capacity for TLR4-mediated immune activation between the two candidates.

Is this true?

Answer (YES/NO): NO